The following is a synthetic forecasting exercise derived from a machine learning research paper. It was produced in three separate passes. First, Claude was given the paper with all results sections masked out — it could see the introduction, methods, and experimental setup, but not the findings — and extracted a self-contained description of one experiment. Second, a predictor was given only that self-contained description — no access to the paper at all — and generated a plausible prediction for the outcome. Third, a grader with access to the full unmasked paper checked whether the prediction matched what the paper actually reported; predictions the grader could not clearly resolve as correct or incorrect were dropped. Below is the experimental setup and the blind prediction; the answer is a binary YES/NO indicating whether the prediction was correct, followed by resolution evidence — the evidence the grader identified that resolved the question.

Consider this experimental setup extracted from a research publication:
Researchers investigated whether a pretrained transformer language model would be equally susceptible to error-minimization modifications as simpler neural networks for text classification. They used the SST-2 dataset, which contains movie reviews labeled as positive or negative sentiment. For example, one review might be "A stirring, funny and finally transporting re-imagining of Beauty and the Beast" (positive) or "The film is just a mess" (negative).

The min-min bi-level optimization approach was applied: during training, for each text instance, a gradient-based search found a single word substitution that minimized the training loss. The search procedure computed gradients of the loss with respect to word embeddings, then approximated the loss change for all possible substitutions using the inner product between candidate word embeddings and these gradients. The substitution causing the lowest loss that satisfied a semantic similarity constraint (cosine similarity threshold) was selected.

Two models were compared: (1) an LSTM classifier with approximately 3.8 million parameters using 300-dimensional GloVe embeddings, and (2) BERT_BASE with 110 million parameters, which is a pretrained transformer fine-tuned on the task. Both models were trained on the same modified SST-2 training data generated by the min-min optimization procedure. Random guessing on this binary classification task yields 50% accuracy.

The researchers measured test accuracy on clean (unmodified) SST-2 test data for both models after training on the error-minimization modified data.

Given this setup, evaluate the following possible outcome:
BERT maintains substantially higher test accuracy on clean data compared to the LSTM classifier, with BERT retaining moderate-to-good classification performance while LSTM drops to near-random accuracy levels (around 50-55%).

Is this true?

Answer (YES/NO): YES